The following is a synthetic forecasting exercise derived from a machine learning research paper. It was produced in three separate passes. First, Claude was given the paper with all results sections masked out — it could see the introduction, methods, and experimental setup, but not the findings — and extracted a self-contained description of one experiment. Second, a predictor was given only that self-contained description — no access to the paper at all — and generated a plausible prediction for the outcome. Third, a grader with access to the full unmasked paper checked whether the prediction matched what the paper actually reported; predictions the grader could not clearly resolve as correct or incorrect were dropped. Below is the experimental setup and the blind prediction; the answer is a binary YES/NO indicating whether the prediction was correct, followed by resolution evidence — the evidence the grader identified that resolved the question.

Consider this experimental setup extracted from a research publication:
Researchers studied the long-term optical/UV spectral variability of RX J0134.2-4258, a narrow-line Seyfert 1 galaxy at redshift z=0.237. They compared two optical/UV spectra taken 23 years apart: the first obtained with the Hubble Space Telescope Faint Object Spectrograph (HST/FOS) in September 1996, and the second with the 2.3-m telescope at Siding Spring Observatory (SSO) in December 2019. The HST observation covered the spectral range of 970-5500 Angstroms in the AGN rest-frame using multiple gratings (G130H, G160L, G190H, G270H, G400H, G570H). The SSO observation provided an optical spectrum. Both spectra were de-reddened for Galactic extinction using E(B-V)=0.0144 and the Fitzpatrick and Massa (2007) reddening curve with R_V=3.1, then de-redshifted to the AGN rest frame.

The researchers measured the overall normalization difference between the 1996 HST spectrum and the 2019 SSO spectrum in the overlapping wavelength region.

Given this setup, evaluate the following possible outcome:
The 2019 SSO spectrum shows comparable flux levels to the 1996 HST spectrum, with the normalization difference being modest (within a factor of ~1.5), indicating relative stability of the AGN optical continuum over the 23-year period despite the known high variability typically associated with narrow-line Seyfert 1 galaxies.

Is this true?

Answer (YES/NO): YES